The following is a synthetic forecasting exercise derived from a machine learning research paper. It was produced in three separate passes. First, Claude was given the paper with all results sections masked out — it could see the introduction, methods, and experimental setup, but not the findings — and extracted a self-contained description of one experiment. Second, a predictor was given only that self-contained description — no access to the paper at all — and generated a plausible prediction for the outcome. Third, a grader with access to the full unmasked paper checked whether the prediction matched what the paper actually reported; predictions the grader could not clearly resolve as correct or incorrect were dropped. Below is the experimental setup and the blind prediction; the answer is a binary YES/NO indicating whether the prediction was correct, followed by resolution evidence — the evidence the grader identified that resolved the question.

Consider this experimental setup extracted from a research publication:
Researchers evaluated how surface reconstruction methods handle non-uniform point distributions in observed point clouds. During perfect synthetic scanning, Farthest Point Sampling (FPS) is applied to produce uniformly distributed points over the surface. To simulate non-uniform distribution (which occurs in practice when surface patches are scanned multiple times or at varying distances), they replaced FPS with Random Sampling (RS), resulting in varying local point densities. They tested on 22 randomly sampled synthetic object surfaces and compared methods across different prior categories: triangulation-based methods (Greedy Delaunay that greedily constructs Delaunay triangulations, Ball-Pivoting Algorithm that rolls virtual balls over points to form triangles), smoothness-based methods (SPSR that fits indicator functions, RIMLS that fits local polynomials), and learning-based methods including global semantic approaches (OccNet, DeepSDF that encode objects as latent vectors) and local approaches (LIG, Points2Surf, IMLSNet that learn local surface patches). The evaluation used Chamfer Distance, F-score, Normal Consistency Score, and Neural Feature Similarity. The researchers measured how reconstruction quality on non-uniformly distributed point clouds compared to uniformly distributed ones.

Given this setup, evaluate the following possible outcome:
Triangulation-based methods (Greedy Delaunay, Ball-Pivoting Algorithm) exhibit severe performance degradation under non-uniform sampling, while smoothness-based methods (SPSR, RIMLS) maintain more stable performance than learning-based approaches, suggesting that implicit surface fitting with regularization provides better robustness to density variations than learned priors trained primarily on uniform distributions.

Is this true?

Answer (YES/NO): NO